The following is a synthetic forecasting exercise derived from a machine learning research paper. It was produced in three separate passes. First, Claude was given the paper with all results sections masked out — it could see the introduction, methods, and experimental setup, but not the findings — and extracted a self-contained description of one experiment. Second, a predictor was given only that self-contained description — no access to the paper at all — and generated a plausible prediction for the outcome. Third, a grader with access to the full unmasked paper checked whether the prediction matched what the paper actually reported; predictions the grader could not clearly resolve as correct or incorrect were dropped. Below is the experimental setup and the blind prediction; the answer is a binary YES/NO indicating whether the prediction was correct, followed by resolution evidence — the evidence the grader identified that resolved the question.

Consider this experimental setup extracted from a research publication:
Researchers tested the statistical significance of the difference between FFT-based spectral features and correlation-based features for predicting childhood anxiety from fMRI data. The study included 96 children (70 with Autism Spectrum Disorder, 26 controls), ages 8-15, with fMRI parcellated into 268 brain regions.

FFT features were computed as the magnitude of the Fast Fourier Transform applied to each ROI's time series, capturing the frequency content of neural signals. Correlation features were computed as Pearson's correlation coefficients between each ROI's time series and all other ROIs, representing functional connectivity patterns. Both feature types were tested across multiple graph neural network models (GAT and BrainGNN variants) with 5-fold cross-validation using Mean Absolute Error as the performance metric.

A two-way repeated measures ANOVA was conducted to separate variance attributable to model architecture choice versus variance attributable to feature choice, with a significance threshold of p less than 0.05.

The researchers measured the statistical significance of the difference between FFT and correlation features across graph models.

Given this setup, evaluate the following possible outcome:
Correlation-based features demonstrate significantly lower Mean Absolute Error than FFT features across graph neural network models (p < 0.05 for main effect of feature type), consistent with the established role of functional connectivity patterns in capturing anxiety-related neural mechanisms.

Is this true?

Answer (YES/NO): NO